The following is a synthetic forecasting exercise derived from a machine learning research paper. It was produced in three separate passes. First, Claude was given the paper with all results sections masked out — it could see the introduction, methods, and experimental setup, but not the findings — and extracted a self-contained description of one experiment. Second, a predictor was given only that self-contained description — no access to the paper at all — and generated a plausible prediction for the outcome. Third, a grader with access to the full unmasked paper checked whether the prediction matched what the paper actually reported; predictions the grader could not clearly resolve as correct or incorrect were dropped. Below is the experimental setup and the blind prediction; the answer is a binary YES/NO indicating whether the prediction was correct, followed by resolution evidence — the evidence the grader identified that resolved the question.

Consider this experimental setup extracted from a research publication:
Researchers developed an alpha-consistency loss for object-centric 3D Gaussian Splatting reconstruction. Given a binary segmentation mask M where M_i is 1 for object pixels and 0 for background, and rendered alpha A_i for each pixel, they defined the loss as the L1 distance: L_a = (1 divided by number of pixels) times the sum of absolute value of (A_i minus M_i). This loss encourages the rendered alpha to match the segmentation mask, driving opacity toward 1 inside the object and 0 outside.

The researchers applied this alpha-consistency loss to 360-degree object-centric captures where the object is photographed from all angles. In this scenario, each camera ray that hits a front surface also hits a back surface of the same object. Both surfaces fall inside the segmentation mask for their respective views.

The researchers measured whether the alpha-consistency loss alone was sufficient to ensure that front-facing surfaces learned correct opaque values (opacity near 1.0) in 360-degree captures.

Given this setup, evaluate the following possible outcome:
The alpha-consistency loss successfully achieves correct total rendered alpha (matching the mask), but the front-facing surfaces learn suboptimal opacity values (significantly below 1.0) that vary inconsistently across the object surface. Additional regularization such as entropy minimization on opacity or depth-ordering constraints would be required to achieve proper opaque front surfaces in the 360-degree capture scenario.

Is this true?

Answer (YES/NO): NO